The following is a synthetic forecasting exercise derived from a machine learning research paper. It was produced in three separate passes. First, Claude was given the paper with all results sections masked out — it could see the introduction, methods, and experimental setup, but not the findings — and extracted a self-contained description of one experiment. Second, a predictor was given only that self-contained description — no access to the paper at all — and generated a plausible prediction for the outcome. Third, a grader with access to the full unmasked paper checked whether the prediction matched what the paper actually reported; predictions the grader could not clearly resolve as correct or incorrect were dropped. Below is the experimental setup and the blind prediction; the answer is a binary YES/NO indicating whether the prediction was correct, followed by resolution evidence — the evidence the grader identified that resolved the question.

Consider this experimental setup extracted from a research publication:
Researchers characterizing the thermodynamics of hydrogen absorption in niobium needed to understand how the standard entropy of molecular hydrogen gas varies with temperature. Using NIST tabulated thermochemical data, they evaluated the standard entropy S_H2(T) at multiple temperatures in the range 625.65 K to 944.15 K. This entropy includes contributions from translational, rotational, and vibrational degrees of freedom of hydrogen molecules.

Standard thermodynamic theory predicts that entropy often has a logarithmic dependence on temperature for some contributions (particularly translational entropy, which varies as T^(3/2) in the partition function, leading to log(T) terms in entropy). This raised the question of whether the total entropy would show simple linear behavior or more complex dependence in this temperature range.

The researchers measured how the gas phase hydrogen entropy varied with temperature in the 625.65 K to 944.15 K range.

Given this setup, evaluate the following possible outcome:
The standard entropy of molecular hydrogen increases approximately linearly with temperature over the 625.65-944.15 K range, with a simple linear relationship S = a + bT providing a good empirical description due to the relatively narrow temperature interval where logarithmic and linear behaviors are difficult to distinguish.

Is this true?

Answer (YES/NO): YES